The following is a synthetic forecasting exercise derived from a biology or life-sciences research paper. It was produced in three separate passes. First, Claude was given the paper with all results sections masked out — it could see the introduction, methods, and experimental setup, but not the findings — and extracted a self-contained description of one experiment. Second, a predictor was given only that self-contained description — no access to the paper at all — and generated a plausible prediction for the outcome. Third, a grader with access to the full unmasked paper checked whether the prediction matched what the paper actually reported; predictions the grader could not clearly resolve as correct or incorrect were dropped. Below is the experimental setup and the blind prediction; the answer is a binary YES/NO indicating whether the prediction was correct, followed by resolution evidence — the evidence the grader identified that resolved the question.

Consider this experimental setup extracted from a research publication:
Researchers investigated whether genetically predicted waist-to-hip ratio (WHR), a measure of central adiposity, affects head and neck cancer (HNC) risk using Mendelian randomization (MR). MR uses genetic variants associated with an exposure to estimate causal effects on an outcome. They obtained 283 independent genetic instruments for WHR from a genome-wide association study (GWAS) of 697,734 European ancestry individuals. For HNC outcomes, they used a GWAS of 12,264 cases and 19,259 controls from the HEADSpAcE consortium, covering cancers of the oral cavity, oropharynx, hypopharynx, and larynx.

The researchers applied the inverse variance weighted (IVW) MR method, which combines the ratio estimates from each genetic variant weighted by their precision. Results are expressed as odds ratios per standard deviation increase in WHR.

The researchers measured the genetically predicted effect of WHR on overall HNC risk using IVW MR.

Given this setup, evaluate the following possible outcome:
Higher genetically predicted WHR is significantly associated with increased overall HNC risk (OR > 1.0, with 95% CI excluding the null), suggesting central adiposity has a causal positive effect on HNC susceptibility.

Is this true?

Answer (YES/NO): NO